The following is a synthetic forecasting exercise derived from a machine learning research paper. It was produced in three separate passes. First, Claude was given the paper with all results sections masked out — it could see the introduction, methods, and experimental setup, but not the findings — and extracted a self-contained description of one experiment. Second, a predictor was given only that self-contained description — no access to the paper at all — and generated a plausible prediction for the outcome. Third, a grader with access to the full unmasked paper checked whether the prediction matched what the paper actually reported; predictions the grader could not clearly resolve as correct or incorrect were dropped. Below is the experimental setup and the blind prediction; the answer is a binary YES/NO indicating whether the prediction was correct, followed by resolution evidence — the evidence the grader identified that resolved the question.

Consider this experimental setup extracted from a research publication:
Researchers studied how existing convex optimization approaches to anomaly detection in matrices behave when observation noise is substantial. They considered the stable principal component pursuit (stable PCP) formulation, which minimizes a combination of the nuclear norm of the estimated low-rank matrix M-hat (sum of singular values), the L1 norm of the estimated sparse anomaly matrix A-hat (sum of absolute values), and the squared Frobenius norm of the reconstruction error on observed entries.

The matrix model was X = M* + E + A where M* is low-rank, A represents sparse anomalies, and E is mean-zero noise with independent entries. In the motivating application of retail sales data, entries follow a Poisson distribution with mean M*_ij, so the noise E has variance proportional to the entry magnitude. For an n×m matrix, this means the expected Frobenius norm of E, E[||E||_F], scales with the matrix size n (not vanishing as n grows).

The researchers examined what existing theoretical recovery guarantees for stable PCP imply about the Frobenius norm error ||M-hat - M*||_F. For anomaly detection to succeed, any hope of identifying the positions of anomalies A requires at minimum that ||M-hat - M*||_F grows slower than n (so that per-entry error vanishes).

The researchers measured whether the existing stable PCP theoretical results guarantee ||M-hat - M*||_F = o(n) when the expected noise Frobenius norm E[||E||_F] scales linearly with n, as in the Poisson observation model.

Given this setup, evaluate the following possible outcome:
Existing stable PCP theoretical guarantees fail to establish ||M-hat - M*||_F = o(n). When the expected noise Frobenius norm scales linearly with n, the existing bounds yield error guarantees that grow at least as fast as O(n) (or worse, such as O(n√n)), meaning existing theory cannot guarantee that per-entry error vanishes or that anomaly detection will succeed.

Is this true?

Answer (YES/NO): YES